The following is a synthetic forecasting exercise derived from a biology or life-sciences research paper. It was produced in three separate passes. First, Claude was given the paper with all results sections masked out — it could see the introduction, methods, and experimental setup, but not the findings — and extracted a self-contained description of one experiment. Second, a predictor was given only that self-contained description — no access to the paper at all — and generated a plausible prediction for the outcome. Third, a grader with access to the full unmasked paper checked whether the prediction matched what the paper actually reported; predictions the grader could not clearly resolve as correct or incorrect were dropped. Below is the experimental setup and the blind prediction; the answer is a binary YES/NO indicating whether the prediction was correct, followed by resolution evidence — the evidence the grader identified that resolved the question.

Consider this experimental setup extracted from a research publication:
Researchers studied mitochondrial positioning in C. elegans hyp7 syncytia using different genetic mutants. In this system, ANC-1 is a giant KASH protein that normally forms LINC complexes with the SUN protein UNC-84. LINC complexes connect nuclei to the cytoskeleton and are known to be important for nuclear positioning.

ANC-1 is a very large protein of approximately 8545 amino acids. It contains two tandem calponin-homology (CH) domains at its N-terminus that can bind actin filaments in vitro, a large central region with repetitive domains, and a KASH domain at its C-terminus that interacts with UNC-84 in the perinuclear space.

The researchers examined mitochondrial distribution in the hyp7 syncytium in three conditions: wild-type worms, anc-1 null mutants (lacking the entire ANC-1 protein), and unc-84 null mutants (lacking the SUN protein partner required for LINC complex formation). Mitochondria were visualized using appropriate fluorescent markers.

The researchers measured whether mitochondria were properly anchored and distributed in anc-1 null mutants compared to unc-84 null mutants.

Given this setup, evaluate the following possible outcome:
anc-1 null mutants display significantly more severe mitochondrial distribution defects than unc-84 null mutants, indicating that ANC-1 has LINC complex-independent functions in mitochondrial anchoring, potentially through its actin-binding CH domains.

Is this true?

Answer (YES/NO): NO